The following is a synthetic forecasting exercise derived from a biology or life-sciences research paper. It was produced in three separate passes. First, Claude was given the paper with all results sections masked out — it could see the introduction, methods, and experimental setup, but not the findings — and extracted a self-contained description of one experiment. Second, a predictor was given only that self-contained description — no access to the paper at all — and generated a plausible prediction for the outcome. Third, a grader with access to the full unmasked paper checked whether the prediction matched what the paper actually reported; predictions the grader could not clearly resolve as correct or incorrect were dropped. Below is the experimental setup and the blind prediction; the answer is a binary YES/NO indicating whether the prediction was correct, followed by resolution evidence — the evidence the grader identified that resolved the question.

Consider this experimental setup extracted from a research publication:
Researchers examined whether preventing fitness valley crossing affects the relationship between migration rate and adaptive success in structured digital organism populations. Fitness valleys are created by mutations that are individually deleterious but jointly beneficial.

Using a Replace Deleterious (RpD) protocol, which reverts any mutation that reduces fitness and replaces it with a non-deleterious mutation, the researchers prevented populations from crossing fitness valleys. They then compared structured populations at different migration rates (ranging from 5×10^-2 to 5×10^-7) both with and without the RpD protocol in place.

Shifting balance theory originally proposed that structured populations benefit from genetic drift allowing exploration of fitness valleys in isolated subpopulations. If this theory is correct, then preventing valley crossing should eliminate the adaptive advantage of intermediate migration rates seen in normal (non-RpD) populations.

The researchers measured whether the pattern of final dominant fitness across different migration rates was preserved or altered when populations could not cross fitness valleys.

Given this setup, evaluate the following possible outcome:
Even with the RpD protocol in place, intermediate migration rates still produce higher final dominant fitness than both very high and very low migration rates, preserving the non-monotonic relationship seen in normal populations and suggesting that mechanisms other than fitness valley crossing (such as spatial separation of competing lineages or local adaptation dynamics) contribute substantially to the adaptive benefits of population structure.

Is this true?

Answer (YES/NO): YES